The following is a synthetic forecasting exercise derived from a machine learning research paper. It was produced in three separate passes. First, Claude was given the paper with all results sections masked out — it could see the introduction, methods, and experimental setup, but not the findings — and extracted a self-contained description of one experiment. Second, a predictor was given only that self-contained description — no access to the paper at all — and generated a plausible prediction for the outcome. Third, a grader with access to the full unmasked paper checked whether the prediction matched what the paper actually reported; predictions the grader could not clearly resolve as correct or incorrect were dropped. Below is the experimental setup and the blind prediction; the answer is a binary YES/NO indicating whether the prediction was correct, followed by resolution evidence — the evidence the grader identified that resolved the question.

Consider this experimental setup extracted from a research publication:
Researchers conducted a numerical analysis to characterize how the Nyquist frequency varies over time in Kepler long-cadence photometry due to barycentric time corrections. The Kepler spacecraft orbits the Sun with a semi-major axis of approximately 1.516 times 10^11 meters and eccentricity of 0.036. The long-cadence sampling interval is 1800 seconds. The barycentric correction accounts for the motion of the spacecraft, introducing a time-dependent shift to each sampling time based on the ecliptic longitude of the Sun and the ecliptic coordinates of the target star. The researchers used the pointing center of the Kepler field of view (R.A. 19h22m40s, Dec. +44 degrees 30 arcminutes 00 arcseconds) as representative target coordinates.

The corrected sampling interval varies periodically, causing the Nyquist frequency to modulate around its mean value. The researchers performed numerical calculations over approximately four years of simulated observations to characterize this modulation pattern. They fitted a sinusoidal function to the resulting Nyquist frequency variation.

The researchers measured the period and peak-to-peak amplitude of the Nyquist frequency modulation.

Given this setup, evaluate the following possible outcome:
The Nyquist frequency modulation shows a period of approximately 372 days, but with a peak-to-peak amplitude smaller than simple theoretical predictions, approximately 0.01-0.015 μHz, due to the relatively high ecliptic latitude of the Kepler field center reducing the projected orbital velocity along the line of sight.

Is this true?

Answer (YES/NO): NO